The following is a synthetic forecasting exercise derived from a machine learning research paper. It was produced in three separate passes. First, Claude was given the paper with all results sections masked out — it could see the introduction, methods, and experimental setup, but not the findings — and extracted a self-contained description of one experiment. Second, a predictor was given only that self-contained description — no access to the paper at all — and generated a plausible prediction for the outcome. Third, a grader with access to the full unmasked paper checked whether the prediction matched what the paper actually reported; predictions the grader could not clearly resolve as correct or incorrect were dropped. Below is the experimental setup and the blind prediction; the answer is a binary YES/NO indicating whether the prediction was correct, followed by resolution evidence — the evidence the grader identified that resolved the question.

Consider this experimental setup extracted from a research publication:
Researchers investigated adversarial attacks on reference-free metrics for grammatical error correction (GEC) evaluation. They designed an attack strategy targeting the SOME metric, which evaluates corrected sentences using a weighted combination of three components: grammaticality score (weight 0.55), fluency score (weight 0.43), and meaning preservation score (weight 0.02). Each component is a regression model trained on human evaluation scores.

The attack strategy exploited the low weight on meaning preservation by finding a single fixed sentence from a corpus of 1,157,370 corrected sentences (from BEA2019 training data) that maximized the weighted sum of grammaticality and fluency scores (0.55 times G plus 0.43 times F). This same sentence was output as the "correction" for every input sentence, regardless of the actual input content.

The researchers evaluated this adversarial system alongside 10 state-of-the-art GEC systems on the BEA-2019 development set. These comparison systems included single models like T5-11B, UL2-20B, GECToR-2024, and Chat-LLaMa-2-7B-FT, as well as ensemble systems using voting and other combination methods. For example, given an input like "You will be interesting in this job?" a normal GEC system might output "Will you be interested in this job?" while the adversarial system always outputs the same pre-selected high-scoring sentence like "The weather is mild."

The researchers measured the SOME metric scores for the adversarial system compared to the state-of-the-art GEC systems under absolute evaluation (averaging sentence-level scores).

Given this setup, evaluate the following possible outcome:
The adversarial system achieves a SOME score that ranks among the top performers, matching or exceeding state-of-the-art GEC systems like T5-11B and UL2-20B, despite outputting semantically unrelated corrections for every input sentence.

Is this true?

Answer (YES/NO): YES